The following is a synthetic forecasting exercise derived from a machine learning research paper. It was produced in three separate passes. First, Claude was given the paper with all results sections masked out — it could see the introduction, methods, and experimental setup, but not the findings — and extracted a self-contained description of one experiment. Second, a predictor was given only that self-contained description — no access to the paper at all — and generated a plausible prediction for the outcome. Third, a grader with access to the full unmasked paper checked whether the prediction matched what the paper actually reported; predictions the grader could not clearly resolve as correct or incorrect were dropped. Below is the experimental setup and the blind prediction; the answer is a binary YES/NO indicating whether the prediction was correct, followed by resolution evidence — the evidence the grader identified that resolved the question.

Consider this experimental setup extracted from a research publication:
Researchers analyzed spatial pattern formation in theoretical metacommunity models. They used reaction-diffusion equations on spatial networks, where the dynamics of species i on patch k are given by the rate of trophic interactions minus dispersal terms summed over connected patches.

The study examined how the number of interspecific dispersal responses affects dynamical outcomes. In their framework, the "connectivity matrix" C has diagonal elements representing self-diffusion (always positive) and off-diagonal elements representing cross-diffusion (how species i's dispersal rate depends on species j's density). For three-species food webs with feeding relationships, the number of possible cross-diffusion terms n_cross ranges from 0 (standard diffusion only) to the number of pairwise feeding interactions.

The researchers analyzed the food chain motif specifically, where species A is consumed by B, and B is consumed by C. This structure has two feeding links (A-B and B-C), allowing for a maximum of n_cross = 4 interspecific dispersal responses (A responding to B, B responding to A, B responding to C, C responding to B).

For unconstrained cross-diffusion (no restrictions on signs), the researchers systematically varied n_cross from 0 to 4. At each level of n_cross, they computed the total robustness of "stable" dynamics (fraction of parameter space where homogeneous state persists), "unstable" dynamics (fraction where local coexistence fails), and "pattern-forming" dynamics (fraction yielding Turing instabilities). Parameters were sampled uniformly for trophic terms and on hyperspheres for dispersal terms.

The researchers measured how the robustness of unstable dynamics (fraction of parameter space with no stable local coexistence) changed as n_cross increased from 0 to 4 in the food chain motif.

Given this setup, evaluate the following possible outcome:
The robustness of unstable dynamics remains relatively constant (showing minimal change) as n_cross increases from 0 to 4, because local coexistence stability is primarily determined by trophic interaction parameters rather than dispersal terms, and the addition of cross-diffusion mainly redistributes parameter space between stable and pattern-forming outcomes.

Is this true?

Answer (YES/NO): YES